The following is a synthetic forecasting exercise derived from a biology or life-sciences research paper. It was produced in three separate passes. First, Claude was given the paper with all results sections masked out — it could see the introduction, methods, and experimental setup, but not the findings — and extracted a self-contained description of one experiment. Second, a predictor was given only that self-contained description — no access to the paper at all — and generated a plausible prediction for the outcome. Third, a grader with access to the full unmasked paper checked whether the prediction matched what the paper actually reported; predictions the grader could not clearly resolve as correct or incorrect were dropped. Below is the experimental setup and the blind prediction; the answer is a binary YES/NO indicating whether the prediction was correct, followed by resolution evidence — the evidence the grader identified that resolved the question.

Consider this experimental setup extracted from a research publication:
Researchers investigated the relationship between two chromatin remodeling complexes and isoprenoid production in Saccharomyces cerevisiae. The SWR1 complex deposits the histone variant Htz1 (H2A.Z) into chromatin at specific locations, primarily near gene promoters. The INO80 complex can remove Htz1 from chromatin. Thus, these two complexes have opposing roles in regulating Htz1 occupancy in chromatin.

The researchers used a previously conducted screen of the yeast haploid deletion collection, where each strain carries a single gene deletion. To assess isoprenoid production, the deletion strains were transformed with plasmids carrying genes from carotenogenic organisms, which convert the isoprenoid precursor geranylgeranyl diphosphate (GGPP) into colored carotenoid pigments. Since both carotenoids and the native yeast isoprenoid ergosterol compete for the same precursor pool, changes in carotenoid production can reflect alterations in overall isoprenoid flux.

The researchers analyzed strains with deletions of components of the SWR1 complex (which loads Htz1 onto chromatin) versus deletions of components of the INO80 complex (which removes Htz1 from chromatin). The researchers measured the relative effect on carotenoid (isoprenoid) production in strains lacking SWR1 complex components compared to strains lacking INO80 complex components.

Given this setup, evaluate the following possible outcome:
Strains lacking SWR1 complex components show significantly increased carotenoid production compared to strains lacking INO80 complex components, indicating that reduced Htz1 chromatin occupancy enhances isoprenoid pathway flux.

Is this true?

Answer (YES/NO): YES